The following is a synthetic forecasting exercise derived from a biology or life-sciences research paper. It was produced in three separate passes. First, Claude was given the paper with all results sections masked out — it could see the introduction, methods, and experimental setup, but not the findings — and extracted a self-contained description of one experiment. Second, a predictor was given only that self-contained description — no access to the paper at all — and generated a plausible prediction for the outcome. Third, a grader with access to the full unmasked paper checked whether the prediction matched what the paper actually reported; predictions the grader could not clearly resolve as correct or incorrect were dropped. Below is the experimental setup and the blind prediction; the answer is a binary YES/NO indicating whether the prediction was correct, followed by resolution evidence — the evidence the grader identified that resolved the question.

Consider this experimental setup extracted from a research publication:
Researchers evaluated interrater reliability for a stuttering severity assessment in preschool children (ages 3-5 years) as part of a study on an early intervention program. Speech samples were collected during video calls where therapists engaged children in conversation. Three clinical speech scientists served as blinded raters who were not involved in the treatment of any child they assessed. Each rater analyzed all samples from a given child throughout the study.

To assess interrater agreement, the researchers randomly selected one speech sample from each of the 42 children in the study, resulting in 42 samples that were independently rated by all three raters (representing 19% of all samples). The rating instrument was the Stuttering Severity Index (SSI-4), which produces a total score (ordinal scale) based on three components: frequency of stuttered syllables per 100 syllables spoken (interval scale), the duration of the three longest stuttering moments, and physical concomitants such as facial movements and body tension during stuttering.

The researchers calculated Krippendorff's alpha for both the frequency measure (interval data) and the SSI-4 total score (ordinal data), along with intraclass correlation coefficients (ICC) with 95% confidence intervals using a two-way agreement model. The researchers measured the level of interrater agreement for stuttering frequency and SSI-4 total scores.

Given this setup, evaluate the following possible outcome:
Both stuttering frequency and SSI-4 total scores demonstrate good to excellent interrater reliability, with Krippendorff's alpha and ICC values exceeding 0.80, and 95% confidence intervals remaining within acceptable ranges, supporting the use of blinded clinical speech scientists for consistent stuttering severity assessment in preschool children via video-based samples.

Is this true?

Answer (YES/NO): YES